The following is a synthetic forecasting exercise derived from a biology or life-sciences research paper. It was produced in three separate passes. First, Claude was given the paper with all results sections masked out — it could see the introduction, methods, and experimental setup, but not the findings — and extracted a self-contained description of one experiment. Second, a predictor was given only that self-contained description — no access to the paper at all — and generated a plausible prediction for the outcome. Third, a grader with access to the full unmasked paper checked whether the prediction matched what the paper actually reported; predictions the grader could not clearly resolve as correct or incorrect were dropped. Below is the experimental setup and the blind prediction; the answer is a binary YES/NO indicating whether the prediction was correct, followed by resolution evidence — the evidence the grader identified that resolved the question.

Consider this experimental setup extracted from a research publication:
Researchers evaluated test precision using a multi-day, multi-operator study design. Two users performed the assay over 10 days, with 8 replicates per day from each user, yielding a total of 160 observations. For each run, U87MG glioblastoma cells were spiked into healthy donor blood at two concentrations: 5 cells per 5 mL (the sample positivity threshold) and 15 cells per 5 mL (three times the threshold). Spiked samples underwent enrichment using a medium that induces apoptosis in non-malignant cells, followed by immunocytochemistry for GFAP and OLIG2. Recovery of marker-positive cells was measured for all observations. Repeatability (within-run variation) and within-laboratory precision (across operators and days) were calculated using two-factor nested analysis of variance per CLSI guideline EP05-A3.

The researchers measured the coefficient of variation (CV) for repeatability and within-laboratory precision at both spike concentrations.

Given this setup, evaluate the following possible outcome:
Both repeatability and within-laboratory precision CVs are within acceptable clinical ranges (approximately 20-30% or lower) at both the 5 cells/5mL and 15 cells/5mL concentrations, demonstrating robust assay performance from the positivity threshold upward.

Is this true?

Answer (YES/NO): YES